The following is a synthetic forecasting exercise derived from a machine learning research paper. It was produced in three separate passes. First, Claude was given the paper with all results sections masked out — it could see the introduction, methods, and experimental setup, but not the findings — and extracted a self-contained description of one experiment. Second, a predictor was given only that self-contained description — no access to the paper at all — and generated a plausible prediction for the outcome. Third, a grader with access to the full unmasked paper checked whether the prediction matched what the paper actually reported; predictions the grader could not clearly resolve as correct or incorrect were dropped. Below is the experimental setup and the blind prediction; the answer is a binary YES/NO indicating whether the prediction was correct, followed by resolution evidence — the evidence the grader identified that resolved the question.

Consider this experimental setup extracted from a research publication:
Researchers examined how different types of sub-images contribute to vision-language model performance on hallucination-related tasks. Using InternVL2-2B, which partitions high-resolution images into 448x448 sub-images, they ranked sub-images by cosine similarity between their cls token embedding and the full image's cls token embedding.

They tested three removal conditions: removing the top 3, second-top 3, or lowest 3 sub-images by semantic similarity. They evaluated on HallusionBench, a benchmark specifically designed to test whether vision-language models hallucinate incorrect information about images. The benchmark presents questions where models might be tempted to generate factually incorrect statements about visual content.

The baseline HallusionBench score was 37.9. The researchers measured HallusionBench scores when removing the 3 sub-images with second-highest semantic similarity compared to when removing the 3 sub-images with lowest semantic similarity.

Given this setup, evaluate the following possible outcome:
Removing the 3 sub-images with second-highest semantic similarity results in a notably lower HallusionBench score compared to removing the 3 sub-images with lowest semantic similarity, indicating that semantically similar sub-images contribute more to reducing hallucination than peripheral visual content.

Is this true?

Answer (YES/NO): NO